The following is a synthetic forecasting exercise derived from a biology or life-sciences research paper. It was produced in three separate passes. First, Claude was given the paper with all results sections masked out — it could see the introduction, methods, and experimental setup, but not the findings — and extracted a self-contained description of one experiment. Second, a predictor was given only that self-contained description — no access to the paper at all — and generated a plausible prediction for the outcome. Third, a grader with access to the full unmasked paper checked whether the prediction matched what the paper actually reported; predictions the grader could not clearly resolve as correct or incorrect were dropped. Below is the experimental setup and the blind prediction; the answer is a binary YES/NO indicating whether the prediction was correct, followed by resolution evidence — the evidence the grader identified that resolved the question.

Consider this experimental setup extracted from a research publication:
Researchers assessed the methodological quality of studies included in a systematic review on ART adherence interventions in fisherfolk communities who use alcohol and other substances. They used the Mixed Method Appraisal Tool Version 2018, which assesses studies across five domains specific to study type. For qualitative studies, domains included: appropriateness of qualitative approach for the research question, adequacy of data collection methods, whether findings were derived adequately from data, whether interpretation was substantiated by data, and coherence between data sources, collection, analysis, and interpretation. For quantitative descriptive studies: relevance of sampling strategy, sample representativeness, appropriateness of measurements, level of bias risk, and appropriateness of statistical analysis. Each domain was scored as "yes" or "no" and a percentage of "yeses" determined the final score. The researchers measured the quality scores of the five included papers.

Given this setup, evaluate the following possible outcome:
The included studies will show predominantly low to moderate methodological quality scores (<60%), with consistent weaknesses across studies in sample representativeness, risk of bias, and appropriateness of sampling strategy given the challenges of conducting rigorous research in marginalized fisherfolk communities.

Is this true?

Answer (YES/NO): NO